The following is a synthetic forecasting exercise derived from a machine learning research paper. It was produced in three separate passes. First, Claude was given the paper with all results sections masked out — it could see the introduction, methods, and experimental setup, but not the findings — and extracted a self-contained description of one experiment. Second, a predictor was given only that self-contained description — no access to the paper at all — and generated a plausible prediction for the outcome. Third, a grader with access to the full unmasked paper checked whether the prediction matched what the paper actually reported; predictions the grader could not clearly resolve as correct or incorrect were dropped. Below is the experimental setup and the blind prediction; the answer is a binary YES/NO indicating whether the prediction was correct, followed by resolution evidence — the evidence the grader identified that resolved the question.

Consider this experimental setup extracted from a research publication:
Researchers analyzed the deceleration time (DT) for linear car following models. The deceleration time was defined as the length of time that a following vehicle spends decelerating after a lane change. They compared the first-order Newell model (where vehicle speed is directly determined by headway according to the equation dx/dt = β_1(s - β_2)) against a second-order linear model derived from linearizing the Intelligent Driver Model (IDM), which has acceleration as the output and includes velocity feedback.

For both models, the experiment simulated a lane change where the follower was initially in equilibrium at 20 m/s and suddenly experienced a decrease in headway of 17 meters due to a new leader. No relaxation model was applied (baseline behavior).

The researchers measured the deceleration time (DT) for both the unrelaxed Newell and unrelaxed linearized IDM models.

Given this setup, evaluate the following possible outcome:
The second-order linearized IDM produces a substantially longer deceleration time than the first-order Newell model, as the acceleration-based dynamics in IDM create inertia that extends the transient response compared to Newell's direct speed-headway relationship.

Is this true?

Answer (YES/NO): YES